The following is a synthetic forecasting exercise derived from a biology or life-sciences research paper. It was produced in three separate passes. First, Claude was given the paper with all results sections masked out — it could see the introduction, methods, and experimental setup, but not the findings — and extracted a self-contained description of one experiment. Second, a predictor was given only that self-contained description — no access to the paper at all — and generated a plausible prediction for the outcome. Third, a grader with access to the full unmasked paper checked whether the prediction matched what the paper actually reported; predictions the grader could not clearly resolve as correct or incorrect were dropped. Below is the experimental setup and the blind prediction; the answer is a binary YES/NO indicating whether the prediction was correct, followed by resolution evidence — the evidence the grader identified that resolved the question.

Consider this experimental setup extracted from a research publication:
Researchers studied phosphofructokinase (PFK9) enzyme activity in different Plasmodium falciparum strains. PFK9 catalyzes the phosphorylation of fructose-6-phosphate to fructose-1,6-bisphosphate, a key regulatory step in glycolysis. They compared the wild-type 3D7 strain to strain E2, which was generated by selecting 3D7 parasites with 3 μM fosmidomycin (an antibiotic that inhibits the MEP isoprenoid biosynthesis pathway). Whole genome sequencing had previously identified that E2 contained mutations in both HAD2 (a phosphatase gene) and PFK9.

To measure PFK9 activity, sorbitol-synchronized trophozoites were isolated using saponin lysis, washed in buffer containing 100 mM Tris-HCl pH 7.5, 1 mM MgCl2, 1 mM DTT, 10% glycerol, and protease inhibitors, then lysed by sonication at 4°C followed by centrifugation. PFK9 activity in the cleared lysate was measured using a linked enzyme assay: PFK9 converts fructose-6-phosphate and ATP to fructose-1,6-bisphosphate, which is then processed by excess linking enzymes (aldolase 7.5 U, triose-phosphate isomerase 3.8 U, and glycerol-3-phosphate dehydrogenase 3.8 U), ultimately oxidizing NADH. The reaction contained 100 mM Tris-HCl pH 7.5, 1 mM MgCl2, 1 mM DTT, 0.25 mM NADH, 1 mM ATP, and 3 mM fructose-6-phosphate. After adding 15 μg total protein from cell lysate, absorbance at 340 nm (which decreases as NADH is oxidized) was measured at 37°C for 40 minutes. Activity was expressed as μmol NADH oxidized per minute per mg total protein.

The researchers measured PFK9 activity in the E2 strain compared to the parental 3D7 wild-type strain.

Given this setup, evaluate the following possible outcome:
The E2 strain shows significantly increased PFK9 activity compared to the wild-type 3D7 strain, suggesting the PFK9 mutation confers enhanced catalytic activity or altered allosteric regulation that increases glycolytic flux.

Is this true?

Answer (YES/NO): NO